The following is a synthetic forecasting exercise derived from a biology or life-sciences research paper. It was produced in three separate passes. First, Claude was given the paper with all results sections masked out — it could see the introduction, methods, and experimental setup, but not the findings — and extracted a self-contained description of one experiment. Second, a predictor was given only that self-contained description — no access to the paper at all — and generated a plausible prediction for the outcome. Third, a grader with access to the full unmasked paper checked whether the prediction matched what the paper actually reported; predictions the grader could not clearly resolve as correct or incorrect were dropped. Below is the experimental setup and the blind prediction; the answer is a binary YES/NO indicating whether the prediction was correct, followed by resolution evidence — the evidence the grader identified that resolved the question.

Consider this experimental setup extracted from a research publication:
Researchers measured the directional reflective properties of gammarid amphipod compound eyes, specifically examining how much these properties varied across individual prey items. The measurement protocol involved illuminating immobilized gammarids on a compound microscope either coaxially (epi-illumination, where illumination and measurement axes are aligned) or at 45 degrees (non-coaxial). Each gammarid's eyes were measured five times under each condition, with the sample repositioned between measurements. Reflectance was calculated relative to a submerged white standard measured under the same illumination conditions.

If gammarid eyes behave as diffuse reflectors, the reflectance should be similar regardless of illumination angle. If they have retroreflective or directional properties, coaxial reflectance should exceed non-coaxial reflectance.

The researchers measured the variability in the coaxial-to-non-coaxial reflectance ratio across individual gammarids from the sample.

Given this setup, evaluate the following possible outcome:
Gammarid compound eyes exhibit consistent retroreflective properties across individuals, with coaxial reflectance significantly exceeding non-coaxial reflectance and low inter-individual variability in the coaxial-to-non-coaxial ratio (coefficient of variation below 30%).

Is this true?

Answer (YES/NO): NO